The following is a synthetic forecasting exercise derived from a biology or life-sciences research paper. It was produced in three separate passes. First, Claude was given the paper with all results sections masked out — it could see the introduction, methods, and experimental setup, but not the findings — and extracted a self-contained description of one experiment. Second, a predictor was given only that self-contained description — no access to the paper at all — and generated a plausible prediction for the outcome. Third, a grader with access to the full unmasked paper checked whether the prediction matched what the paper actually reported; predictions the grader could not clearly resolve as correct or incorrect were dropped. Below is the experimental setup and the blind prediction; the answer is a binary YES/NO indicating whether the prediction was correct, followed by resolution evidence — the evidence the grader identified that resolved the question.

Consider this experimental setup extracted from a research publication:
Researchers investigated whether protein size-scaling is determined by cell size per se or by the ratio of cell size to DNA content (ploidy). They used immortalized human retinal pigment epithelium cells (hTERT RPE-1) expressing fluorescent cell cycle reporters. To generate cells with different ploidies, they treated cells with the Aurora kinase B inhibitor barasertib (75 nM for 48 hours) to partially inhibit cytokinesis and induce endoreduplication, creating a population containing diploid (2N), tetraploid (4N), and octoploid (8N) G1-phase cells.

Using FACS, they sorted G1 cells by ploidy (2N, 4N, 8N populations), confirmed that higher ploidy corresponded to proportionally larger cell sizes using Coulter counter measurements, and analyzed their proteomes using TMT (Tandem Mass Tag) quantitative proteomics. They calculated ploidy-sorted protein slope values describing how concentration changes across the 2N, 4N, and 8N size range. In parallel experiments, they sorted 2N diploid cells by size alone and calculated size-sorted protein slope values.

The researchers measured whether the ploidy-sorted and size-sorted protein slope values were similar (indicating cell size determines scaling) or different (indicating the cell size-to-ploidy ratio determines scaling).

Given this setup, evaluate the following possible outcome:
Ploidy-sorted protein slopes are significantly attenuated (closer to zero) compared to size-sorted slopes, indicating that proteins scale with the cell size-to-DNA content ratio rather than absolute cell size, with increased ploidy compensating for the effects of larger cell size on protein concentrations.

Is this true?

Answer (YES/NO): YES